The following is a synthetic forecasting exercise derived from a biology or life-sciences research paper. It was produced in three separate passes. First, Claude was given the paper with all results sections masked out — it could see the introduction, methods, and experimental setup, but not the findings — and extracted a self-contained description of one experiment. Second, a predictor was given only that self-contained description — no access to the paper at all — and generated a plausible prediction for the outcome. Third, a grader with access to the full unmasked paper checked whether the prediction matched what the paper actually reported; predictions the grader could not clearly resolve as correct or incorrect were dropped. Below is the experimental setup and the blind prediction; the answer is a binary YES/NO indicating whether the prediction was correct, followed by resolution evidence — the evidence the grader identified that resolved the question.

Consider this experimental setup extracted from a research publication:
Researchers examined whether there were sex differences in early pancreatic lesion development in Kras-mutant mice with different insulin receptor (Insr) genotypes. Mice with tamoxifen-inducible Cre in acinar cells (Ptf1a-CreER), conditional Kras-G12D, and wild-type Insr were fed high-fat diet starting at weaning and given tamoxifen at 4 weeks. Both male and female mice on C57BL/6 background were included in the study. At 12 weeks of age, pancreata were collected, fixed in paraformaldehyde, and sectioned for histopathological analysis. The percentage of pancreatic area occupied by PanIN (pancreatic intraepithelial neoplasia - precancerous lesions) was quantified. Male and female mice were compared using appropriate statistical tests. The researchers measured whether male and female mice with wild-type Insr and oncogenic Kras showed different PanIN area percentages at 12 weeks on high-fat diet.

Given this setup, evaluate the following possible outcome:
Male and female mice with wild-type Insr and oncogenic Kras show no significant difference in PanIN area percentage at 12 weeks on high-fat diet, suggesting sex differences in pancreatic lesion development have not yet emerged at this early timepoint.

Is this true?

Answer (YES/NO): YES